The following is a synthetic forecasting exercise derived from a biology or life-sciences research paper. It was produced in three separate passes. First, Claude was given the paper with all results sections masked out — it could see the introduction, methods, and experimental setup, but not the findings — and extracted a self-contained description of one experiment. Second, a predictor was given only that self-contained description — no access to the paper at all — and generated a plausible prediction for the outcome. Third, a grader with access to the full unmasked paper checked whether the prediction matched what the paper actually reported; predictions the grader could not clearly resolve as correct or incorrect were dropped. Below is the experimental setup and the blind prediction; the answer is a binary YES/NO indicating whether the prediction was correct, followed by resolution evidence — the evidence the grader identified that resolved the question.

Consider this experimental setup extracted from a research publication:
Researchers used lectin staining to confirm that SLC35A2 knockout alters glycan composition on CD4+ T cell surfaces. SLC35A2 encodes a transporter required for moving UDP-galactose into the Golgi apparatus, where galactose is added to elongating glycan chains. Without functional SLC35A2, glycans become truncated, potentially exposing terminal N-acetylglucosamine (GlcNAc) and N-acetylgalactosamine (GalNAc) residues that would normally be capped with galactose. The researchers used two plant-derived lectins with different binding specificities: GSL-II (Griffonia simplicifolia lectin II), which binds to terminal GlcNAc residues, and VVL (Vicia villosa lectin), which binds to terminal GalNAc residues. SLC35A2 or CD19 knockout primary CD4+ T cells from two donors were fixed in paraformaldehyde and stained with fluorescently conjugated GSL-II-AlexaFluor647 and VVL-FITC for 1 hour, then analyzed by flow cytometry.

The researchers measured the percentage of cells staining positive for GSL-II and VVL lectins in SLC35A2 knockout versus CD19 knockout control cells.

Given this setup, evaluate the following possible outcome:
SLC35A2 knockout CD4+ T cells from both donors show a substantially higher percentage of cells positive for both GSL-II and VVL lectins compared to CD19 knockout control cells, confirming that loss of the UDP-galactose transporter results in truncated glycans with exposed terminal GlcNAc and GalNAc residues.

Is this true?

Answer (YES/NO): YES